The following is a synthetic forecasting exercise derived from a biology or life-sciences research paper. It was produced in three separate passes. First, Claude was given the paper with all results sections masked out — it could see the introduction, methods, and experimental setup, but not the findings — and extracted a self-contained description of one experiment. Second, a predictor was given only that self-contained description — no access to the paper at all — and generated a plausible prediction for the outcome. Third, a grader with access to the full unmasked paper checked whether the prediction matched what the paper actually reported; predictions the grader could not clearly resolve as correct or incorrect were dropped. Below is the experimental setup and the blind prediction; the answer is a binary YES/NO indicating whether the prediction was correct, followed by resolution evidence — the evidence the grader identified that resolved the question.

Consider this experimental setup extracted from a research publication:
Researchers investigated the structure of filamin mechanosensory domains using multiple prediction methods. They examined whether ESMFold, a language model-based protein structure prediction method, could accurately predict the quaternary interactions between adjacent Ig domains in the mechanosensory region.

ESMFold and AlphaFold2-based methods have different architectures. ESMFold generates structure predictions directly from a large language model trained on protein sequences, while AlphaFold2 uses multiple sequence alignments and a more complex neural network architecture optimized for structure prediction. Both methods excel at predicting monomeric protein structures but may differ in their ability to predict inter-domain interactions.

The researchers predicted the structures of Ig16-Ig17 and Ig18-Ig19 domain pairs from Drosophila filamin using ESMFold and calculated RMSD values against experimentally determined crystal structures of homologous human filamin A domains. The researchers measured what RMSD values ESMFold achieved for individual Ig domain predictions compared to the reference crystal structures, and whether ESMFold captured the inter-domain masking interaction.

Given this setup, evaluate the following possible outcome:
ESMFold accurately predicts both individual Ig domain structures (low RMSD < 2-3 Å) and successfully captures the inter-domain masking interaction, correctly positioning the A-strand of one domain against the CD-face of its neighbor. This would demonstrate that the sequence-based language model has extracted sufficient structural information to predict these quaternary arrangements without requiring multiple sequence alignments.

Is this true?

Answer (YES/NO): NO